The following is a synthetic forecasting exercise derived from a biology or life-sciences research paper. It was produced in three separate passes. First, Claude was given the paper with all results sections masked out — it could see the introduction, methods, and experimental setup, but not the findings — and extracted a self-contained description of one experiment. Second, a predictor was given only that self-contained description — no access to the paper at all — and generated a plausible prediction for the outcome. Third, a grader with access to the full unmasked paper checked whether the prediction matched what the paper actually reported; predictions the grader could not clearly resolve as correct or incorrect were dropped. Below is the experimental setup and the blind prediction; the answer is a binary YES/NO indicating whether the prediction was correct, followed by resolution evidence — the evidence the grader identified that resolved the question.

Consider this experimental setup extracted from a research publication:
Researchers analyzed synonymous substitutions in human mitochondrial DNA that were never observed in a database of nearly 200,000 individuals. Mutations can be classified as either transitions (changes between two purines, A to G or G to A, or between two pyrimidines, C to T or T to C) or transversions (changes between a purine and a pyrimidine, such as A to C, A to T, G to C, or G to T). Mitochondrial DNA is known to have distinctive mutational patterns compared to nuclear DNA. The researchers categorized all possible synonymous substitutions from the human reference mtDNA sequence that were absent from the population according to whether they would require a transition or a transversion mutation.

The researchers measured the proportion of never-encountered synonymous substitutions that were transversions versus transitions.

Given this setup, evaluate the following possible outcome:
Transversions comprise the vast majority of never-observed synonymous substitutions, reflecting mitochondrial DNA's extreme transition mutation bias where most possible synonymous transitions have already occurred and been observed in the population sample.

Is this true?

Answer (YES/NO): YES